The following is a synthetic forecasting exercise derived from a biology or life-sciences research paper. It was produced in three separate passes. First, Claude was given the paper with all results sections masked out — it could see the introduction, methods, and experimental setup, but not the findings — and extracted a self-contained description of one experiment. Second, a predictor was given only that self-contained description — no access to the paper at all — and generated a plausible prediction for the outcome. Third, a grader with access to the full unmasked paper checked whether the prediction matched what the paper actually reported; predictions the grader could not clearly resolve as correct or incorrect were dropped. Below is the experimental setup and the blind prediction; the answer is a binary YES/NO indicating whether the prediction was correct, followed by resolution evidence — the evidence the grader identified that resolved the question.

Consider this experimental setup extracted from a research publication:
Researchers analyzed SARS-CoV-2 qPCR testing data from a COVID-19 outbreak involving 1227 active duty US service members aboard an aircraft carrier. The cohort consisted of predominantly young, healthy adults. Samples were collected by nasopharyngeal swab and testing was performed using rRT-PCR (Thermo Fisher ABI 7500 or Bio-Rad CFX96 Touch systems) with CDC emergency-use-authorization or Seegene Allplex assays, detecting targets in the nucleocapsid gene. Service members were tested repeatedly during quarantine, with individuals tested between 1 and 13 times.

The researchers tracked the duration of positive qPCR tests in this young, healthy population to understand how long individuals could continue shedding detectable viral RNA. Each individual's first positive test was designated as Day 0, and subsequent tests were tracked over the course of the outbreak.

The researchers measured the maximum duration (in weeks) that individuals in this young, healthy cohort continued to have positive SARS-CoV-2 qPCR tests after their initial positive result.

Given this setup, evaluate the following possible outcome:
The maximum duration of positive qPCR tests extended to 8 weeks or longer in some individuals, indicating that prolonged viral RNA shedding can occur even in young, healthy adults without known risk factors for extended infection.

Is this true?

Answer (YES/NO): YES